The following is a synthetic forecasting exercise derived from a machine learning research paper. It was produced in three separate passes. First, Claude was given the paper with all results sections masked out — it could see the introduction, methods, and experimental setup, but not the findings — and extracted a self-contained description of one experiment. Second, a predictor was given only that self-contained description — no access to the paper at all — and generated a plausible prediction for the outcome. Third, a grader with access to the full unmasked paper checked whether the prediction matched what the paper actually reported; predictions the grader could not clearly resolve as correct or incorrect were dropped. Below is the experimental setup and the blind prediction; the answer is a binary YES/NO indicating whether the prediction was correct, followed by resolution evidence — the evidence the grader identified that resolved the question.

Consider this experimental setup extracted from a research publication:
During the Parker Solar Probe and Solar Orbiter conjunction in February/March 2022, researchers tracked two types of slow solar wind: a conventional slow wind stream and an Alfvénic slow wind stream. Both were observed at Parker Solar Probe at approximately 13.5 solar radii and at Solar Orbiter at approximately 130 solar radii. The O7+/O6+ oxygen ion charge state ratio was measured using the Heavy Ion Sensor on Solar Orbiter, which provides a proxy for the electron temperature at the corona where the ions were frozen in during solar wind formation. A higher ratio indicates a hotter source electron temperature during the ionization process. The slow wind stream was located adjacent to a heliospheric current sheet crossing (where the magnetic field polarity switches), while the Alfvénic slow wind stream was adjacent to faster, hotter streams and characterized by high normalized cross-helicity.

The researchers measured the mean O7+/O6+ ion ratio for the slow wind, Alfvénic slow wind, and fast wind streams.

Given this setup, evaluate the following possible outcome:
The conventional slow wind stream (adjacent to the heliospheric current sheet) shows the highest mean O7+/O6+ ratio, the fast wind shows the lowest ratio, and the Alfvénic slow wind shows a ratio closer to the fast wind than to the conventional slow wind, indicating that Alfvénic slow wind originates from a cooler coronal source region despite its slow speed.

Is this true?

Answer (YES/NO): NO